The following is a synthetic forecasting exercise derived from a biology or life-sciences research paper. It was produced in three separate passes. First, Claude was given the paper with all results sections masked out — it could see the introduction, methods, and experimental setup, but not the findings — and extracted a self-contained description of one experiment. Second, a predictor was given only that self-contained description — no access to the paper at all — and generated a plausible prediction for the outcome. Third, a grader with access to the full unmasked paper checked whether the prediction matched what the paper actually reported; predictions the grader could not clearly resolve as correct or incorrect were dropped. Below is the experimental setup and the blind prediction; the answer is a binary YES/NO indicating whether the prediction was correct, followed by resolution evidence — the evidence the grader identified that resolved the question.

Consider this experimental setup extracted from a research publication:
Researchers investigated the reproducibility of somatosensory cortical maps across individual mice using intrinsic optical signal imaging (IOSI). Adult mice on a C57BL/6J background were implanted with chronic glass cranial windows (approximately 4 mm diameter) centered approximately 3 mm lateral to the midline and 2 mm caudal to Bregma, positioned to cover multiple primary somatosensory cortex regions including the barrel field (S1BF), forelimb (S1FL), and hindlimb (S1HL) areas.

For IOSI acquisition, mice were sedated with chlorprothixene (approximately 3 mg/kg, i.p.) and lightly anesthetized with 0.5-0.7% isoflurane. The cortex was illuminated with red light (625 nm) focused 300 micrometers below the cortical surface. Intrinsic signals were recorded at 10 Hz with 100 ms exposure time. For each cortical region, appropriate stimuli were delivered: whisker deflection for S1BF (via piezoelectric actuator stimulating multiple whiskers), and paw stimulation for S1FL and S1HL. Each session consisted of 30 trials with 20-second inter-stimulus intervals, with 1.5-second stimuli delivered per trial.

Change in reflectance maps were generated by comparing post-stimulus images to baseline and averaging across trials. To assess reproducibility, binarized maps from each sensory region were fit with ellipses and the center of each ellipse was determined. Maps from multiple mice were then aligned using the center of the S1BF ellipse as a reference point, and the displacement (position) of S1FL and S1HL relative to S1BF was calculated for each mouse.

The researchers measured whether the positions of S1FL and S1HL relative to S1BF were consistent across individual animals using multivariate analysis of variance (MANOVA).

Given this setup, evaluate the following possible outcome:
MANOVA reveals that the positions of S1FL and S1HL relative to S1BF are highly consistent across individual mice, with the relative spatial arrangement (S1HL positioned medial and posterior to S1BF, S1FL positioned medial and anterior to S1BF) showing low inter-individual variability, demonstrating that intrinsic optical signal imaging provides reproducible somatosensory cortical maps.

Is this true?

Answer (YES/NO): YES